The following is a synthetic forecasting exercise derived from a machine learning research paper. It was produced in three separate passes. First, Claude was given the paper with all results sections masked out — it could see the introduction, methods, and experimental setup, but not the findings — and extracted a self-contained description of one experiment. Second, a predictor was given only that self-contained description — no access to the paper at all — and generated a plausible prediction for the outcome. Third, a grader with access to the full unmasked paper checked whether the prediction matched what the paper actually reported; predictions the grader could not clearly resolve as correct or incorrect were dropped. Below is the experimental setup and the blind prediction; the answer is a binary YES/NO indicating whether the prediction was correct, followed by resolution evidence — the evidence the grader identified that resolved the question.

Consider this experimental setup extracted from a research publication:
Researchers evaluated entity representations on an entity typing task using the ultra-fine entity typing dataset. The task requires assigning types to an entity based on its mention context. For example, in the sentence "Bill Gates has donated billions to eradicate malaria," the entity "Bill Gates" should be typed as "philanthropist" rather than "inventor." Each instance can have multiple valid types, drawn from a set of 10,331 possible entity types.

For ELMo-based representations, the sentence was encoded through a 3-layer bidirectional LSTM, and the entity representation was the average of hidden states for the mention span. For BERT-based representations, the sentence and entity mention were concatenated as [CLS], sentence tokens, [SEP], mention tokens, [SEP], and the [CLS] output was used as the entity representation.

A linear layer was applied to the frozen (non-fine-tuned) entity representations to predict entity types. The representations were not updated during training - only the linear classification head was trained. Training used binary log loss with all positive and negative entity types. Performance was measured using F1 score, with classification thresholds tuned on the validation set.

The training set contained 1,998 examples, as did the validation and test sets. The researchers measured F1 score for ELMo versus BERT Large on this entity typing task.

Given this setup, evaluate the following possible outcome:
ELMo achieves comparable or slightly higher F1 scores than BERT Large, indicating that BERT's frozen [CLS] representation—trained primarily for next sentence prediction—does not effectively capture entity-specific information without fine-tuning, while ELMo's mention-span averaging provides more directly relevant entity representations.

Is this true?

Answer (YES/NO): YES